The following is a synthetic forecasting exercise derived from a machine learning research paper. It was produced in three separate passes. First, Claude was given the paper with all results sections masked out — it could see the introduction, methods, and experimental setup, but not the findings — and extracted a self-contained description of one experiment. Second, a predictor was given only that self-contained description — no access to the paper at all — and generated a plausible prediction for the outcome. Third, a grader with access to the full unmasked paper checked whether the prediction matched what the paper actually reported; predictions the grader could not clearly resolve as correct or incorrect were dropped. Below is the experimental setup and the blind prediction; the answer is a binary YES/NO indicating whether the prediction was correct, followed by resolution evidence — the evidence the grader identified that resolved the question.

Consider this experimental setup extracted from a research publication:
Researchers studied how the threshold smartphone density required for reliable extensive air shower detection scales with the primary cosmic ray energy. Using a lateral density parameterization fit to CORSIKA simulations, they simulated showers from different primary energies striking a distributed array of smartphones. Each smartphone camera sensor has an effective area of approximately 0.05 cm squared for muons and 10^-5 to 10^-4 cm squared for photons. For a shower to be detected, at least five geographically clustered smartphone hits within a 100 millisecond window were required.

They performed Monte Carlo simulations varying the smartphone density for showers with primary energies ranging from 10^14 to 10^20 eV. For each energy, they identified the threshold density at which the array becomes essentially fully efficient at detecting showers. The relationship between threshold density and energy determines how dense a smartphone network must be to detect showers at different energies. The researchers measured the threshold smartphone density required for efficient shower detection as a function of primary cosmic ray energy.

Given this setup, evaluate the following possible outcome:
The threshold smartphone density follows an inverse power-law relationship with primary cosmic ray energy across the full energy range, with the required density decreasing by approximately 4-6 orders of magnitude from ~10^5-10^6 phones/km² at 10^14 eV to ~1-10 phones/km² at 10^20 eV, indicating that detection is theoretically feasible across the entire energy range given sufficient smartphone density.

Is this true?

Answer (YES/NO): NO